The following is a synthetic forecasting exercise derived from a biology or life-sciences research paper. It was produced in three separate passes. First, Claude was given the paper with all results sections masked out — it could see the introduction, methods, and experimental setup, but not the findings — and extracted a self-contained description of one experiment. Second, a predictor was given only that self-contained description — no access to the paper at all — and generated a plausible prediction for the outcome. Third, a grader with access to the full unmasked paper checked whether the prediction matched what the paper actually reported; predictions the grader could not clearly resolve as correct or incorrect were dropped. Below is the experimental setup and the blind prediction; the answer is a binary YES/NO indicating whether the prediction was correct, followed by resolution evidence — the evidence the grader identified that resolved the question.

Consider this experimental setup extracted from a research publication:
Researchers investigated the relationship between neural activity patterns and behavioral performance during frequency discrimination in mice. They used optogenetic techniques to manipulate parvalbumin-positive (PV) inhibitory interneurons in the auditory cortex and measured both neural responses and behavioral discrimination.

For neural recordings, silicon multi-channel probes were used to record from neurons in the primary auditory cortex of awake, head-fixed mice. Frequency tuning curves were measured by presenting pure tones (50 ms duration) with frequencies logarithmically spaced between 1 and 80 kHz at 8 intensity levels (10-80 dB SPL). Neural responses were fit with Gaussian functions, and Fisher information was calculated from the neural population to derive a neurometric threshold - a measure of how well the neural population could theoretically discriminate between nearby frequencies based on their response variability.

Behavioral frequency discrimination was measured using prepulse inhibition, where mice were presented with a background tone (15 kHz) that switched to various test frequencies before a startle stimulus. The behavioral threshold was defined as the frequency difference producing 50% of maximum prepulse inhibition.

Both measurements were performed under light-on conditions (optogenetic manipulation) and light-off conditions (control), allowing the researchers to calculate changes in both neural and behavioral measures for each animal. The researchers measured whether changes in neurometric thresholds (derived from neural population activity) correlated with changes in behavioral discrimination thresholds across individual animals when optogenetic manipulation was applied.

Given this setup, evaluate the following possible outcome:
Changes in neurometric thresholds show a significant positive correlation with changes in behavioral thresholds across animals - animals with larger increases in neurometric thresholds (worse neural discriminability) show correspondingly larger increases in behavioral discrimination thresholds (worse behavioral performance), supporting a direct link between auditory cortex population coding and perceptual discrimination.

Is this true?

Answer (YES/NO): YES